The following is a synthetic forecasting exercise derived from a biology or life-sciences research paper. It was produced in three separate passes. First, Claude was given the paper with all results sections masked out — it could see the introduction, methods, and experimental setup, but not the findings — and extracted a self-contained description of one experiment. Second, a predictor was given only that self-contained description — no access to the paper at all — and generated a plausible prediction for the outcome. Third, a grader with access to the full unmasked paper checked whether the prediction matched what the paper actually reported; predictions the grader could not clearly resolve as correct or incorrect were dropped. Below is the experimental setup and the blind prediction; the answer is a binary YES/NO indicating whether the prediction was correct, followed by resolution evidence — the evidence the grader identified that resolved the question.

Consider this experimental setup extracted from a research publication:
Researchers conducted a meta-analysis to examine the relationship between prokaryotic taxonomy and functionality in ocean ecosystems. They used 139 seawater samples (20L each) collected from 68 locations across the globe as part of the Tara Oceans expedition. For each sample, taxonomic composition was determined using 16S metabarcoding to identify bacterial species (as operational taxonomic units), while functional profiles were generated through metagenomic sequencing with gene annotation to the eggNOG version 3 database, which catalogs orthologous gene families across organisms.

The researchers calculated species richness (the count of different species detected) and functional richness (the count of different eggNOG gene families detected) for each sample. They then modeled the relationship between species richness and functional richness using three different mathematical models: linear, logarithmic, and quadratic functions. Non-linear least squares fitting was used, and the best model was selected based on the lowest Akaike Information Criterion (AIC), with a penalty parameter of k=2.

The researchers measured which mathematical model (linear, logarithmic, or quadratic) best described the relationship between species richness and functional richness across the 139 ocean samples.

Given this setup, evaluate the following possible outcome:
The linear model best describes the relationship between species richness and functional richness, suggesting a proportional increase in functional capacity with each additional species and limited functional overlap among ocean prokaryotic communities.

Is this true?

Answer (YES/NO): YES